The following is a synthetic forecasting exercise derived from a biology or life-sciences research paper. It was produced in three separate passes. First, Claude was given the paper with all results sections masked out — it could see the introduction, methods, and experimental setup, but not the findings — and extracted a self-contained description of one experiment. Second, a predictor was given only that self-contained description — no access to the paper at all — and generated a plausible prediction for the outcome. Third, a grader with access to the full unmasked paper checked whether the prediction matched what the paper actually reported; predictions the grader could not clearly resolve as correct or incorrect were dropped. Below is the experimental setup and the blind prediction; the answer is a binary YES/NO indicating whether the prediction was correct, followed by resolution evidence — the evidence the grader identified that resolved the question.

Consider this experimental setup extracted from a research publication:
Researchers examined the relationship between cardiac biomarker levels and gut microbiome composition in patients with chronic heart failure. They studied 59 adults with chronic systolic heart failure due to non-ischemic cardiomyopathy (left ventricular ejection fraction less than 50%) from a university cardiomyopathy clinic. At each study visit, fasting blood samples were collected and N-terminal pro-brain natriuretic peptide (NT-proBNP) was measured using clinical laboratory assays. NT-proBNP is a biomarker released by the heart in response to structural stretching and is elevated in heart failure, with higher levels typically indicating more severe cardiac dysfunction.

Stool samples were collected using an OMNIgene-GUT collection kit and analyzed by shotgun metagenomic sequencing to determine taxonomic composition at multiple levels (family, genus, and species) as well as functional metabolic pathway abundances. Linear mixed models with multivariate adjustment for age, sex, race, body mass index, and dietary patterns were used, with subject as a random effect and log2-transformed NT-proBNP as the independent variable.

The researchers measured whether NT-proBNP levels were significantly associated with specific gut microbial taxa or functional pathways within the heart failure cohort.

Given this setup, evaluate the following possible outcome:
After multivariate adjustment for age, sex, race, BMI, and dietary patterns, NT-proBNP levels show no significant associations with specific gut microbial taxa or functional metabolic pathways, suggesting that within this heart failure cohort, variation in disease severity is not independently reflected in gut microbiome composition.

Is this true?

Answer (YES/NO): NO